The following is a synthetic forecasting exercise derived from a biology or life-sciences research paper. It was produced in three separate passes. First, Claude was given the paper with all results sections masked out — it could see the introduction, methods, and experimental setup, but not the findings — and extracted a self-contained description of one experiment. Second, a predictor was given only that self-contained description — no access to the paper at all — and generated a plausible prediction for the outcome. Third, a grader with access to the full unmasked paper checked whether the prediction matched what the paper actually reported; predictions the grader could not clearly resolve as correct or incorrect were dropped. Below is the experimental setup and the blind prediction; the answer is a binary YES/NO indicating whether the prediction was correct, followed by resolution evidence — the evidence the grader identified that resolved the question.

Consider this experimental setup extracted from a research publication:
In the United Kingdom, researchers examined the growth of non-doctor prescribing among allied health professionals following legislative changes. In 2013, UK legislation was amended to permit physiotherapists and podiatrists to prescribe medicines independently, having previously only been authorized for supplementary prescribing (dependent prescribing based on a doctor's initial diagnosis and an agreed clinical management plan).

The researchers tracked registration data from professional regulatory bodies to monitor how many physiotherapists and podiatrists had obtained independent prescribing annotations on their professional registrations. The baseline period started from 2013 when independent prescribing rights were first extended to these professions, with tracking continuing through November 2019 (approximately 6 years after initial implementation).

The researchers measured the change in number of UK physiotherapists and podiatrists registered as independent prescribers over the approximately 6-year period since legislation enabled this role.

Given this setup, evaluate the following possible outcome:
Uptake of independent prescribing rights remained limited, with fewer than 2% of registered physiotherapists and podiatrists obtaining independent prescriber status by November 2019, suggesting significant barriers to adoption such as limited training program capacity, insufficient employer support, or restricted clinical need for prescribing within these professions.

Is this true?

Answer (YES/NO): NO